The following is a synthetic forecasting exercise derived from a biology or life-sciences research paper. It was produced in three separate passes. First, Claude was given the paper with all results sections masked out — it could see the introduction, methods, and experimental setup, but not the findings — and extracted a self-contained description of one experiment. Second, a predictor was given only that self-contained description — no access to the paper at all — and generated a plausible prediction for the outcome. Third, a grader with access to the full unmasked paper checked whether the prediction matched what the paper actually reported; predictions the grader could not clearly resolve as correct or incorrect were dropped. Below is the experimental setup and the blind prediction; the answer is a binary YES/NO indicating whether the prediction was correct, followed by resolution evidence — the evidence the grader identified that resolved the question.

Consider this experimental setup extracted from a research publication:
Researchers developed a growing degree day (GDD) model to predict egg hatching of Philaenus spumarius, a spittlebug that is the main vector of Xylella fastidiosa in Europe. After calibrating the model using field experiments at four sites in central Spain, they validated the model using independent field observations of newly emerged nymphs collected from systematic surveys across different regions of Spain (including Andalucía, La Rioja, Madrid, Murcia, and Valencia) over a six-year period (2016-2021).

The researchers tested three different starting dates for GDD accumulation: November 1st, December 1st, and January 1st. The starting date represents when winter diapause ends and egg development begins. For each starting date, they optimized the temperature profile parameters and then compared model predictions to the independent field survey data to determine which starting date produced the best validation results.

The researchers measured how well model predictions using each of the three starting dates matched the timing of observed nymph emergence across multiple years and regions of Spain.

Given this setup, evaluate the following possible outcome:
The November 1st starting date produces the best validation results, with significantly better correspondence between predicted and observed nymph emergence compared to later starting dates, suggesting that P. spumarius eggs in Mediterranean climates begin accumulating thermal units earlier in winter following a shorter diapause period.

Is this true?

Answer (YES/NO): NO